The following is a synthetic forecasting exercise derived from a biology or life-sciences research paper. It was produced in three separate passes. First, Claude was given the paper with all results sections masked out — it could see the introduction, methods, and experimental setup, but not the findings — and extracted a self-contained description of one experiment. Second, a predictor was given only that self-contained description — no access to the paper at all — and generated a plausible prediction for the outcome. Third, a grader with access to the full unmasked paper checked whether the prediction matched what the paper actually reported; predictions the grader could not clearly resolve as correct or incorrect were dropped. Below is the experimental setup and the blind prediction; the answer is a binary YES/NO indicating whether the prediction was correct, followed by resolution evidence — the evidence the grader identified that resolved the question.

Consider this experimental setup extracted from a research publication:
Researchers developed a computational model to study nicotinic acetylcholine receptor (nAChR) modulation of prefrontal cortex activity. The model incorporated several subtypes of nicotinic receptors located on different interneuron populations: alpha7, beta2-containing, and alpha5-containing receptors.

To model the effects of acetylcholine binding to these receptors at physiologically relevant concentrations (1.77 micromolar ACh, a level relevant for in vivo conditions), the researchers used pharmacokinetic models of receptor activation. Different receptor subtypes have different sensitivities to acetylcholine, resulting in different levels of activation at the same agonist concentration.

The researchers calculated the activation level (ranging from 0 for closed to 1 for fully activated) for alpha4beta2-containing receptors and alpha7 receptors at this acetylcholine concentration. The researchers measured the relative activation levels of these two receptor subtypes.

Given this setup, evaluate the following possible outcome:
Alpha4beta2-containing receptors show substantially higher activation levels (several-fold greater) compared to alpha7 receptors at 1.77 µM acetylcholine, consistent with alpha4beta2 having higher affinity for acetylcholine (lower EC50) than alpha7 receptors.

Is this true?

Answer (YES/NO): YES